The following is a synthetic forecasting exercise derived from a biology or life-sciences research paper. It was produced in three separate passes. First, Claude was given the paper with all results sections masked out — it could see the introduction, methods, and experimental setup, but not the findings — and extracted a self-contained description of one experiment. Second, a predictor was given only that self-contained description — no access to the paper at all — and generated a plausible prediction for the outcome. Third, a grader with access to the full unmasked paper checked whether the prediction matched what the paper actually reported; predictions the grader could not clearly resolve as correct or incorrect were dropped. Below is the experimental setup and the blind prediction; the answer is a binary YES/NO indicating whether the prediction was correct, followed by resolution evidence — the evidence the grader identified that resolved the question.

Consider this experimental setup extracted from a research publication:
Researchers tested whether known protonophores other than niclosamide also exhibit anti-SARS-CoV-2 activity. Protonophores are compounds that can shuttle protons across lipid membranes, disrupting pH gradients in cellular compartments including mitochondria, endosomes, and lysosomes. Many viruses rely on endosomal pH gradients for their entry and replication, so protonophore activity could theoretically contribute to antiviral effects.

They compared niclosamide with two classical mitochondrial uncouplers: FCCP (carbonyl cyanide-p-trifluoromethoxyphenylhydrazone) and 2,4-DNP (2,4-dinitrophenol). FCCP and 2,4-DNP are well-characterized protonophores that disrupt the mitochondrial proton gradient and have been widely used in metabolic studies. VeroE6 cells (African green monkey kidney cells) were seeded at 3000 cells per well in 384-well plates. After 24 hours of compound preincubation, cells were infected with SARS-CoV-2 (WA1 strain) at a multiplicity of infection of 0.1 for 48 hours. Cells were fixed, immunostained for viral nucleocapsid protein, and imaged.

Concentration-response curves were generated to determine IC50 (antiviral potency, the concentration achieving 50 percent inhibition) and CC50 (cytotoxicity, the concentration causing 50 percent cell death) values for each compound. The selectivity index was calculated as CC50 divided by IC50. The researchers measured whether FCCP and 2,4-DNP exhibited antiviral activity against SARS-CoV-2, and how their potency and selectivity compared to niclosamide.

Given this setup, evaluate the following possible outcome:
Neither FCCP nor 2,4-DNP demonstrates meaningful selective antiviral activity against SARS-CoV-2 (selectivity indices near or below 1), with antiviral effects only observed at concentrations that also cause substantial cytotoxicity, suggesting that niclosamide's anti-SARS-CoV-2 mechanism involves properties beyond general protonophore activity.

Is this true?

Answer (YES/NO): NO